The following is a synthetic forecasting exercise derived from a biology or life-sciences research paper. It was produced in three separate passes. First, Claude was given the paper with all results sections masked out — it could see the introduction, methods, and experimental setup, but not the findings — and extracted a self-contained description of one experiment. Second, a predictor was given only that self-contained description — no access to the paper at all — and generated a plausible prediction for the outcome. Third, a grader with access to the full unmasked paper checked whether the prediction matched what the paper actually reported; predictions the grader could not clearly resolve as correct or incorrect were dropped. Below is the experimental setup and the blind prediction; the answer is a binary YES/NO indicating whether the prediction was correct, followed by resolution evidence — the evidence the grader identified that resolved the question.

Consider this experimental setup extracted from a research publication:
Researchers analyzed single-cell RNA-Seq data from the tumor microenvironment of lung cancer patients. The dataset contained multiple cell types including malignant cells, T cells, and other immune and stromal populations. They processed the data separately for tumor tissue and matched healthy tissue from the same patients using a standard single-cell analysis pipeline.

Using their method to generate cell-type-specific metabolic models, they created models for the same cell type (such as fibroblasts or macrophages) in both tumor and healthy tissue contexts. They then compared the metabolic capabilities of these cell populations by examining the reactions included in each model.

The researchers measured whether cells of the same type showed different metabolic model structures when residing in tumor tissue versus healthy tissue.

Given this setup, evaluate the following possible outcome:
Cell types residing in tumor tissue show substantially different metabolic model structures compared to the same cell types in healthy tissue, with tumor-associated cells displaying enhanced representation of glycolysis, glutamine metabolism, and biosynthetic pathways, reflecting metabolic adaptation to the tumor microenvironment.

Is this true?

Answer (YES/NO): NO